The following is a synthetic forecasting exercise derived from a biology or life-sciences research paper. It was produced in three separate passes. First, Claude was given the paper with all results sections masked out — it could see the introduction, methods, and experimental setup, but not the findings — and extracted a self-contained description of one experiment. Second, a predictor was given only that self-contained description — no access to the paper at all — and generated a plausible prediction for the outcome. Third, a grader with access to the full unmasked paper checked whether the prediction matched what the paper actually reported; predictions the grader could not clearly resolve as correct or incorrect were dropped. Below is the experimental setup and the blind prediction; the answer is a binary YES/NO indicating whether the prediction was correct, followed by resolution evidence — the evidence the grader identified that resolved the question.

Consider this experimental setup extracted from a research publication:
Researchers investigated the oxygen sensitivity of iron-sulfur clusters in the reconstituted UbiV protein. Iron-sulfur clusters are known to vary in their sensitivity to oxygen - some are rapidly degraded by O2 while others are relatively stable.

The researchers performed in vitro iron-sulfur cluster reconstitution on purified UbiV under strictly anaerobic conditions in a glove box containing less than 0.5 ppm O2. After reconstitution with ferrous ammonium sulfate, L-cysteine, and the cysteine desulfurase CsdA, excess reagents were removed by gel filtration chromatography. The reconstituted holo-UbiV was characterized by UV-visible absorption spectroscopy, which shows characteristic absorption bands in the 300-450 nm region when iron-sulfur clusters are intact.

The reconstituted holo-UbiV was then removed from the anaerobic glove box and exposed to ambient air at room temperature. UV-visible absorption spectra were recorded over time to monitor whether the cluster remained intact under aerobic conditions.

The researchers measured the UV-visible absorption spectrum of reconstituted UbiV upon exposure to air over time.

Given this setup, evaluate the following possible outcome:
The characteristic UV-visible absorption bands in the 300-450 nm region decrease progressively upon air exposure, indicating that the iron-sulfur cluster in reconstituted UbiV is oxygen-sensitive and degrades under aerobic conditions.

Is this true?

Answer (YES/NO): YES